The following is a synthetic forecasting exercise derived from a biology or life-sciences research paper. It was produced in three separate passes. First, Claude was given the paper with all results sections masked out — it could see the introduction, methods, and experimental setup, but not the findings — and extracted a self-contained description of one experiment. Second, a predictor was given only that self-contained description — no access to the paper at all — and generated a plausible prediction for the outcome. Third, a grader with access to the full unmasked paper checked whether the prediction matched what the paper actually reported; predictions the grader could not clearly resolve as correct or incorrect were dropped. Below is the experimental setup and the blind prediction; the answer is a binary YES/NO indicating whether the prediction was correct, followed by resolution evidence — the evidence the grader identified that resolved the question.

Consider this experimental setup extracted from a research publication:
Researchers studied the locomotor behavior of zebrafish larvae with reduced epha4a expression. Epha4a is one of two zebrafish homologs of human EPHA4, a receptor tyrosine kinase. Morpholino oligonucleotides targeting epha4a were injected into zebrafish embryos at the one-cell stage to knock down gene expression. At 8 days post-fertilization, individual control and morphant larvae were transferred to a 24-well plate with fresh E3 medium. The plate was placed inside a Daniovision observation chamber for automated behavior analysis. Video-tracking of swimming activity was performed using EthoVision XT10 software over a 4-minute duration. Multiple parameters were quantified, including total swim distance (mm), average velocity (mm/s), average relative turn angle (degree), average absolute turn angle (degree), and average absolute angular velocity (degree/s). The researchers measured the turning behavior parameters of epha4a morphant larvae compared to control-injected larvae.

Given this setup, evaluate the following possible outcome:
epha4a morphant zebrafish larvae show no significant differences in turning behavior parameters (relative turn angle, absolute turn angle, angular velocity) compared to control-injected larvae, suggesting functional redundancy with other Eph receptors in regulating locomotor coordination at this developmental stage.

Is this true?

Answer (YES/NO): NO